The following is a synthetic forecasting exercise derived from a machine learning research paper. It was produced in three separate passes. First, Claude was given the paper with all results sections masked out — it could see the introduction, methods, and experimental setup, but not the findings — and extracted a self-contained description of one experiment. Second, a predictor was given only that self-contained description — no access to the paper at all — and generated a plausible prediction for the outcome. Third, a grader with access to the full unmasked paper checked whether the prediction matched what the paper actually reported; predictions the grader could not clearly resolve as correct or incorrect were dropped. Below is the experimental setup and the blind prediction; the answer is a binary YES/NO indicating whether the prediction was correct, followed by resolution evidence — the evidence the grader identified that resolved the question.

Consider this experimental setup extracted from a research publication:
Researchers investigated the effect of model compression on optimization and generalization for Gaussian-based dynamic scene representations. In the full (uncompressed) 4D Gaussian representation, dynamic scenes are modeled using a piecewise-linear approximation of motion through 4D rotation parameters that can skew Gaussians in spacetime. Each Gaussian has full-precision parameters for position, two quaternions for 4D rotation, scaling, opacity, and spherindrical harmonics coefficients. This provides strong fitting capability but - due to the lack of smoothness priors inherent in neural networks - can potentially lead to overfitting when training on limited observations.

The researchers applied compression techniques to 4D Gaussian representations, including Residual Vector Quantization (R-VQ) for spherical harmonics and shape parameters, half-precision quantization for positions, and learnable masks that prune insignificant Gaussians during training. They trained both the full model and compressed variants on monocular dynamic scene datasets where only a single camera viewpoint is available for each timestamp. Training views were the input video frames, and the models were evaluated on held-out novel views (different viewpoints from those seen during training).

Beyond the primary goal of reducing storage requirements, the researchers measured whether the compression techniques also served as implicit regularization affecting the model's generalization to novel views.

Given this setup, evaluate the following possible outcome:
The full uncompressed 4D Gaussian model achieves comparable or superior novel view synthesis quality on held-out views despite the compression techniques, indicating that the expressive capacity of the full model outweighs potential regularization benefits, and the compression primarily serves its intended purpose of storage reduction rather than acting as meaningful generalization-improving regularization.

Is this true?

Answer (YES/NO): NO